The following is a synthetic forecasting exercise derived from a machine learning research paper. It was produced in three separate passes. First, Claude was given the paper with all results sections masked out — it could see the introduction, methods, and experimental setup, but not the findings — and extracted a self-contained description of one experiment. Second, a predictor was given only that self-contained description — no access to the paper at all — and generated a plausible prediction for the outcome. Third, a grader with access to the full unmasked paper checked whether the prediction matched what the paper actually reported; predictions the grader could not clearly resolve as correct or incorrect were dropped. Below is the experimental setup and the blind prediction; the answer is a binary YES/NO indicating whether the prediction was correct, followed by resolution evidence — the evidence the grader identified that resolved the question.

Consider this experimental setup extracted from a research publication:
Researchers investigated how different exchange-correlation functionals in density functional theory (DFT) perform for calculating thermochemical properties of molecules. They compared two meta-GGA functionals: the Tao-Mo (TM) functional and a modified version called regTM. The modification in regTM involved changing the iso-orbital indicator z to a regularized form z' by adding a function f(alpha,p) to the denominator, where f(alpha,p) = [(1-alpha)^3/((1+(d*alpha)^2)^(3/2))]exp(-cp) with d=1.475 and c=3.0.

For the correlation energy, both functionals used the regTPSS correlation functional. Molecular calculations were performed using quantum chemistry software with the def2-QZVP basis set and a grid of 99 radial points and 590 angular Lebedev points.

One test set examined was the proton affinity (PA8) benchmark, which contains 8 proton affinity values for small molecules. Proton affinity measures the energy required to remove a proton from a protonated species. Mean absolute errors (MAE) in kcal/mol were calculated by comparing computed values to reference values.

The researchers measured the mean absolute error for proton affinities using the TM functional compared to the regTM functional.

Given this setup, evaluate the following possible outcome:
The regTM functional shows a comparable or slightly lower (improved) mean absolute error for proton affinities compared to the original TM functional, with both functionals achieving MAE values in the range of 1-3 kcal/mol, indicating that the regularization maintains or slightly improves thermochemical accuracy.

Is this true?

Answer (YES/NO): NO